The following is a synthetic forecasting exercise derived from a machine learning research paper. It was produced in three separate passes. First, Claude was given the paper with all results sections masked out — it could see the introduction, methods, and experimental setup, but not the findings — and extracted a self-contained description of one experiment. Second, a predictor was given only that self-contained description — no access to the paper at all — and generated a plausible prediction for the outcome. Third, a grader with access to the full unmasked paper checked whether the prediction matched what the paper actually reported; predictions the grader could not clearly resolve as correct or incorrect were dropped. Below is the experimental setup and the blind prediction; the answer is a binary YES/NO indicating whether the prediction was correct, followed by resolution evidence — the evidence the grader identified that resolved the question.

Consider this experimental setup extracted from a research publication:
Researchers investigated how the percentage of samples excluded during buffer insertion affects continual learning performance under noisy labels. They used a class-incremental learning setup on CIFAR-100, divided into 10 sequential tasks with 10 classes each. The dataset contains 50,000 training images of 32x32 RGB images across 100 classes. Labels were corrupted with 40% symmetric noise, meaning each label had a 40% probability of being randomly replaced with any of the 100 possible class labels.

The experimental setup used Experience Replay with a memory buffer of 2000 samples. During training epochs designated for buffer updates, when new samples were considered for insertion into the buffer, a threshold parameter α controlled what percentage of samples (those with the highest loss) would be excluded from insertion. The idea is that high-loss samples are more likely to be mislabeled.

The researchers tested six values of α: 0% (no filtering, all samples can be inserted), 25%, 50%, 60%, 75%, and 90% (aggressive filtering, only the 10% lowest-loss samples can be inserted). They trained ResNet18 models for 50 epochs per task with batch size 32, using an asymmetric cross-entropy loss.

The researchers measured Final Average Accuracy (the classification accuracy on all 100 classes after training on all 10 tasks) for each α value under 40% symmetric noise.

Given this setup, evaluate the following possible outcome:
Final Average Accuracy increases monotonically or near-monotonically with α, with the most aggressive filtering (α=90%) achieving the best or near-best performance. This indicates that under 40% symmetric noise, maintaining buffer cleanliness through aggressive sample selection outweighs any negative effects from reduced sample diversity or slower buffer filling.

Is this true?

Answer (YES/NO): YES